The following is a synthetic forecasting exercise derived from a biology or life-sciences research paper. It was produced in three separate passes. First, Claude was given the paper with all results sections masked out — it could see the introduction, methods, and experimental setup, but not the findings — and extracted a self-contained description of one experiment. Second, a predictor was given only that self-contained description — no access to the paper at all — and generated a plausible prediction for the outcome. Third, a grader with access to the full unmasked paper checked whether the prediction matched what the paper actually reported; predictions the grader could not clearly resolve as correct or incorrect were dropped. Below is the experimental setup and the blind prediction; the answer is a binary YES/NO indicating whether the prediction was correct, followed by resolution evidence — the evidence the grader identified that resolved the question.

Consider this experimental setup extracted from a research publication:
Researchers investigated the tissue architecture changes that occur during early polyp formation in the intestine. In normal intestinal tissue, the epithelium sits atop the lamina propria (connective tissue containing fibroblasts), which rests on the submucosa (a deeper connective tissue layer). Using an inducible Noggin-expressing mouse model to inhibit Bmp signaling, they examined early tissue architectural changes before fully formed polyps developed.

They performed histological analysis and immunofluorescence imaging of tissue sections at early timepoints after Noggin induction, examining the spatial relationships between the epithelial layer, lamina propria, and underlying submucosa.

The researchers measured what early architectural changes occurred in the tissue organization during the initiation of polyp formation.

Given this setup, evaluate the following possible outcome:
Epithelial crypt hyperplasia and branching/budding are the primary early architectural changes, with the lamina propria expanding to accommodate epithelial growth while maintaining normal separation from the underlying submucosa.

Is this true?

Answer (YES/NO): NO